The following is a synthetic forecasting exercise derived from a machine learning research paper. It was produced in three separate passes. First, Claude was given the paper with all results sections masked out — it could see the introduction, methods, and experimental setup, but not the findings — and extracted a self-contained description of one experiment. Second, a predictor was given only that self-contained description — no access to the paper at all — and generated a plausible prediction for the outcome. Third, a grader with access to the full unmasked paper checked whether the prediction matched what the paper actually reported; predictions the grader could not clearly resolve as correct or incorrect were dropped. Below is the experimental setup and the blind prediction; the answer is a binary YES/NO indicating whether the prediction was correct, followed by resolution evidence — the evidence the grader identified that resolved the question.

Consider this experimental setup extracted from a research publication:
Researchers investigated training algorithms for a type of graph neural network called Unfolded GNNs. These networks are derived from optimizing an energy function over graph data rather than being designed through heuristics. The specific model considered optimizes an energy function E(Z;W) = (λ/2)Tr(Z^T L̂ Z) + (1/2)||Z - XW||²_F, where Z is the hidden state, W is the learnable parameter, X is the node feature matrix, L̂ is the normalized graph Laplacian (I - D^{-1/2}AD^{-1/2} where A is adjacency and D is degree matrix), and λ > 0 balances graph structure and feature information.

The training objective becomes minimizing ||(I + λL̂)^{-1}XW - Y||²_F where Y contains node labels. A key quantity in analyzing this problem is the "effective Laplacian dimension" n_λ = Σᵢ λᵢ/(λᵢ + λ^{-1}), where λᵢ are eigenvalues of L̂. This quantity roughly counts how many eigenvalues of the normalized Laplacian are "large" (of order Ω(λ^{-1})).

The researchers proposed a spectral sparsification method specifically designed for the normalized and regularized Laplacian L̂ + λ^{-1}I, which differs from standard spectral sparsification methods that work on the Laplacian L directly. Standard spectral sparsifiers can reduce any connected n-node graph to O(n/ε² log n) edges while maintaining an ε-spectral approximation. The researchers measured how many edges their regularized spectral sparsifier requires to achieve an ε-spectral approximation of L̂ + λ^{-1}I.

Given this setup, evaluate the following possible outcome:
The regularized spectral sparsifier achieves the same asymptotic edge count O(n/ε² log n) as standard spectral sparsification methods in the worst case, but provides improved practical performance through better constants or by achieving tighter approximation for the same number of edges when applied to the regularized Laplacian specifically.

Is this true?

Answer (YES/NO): NO